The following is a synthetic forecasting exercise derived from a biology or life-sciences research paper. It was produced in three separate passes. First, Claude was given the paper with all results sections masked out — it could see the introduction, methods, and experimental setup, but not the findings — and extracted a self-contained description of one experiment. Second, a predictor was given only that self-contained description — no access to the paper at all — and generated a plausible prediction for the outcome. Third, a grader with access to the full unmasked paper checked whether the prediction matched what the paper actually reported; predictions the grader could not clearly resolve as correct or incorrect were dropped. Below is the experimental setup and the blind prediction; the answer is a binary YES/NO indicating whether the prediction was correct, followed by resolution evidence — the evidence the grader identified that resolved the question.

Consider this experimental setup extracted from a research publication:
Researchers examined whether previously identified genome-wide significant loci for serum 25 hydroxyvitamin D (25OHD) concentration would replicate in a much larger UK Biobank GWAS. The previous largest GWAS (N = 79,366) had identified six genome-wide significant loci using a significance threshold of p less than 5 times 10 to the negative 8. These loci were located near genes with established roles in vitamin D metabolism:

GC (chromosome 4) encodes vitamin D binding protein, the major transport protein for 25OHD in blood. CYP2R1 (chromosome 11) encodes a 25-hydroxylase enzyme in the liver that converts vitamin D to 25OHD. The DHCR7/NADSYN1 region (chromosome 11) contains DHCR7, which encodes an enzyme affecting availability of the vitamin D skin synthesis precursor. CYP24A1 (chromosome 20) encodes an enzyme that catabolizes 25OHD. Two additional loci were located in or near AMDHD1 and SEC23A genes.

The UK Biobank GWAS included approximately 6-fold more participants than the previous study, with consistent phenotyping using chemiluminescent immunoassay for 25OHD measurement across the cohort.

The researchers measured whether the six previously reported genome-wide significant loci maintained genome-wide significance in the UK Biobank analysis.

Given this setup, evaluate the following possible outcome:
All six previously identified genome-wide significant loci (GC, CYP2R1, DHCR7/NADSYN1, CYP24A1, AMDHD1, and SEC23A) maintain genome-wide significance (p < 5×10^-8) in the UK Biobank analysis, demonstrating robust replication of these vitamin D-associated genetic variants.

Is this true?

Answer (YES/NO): YES